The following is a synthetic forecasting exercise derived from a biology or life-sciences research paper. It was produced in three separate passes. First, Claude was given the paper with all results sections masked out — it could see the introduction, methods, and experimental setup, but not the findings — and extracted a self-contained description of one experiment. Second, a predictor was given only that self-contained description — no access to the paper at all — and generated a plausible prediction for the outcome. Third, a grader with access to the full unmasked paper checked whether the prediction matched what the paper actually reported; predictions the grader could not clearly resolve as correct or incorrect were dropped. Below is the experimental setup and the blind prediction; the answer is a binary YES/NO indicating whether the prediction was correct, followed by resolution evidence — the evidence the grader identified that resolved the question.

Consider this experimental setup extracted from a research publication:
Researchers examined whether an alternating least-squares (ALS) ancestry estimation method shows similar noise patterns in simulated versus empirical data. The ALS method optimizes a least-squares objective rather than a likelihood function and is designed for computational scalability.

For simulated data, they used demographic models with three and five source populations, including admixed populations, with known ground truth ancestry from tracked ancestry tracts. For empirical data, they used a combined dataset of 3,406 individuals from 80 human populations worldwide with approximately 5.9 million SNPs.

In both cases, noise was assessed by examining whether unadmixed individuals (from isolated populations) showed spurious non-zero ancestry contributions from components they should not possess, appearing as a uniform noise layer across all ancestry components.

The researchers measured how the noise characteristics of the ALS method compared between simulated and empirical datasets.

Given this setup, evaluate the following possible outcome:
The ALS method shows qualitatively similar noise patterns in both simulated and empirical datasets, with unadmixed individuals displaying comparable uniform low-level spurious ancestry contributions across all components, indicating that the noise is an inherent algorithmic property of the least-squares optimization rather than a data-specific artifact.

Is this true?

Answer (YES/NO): NO